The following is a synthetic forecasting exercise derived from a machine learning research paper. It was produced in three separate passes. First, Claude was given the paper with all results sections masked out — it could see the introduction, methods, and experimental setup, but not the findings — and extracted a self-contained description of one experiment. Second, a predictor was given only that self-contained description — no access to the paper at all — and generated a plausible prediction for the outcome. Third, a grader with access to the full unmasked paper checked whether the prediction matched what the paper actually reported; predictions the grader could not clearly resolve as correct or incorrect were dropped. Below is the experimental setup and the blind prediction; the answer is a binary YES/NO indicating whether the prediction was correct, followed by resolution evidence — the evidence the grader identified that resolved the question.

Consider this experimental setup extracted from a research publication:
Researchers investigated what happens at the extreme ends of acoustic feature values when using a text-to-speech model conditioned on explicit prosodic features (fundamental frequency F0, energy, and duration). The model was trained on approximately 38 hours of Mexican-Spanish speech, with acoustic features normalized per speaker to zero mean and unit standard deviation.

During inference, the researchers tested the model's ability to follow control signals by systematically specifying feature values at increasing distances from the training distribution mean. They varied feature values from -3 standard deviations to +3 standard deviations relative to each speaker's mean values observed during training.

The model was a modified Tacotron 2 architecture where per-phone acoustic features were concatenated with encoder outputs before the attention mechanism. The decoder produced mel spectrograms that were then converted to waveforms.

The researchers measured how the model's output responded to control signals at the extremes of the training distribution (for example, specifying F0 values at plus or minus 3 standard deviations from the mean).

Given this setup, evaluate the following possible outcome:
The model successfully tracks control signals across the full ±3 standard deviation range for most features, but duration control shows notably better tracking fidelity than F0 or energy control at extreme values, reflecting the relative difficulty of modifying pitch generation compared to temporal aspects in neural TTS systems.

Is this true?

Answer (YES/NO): NO